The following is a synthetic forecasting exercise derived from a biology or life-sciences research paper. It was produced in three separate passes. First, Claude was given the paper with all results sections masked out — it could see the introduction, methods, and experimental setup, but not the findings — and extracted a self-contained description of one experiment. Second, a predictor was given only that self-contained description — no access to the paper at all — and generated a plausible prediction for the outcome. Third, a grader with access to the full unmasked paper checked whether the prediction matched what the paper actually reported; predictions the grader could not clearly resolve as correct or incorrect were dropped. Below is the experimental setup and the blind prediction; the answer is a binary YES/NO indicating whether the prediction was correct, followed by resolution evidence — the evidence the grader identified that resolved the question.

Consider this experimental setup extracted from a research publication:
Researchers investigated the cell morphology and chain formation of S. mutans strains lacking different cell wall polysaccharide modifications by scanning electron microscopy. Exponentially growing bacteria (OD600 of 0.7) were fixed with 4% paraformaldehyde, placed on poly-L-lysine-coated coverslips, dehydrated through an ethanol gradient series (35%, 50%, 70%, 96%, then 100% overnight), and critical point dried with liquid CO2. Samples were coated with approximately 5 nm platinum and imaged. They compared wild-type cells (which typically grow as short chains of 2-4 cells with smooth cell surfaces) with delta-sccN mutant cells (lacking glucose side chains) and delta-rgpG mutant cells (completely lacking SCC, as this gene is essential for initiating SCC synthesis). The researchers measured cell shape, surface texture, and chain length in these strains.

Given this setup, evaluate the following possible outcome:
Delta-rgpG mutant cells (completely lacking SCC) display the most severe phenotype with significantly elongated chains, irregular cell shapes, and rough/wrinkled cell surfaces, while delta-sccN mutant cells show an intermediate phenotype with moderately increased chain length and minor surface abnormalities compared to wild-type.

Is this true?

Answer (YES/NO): NO